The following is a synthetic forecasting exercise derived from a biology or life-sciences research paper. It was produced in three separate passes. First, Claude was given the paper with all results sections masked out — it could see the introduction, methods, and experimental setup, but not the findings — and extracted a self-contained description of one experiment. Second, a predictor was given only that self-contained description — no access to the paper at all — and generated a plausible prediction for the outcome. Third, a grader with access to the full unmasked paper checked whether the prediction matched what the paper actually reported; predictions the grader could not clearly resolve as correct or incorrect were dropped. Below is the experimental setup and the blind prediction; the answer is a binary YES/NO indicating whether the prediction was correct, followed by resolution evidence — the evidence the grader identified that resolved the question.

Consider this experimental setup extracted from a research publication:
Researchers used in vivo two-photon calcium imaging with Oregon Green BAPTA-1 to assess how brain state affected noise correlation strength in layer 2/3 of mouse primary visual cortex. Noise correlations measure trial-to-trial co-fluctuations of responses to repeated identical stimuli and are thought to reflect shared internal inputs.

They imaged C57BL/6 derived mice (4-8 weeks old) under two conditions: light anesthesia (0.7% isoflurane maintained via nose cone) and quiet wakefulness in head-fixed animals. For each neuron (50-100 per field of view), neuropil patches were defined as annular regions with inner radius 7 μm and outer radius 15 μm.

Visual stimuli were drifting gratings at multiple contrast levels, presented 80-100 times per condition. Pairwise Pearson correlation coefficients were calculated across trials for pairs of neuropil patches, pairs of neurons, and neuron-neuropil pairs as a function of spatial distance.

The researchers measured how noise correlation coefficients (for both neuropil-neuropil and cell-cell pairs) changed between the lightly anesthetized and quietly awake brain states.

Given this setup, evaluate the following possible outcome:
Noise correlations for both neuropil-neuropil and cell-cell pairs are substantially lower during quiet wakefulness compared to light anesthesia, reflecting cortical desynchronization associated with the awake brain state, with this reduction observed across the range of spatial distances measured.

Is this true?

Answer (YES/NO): YES